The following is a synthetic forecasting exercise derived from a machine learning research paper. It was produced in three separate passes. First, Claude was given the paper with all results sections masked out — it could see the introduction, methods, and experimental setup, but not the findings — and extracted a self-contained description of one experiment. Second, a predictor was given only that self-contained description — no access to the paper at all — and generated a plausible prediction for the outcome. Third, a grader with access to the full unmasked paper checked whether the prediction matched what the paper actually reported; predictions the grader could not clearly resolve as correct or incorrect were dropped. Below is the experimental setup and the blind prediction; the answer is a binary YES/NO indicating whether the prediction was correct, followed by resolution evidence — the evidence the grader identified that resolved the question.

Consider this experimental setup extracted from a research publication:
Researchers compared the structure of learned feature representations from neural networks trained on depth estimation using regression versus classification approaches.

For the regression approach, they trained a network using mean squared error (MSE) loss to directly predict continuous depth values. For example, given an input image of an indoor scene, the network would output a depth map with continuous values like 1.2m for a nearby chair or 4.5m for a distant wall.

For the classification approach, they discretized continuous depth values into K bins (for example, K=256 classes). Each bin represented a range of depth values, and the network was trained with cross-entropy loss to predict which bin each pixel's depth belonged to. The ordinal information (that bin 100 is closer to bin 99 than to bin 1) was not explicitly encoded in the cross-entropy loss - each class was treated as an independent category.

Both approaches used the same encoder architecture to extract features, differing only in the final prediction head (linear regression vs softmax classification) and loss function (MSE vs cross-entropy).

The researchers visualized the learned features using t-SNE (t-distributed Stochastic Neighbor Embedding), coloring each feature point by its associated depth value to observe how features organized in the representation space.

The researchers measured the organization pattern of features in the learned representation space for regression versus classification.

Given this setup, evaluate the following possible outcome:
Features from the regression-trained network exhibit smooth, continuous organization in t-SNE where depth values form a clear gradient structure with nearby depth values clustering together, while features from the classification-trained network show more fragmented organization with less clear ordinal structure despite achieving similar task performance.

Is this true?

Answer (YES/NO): NO